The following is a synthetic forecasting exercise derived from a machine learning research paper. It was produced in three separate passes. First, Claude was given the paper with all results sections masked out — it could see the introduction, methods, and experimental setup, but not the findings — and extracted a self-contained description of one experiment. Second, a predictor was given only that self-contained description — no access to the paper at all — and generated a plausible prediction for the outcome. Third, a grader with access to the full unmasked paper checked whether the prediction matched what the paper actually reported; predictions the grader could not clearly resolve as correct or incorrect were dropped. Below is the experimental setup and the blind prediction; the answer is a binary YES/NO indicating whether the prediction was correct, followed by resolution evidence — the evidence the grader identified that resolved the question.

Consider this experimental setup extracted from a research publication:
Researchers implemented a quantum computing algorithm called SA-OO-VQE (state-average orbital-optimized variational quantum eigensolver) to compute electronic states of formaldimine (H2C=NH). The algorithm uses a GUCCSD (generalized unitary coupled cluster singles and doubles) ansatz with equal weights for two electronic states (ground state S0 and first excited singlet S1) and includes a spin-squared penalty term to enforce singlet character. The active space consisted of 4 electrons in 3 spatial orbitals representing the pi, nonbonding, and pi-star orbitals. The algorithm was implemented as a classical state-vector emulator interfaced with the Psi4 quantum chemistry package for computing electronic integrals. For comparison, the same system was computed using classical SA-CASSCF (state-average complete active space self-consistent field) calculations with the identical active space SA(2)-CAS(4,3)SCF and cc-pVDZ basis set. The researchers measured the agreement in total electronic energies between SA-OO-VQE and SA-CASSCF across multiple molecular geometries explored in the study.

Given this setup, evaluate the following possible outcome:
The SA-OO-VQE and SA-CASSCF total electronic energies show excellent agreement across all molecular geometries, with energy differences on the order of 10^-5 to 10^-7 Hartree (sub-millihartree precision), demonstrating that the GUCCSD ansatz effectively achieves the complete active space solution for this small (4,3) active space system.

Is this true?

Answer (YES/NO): YES